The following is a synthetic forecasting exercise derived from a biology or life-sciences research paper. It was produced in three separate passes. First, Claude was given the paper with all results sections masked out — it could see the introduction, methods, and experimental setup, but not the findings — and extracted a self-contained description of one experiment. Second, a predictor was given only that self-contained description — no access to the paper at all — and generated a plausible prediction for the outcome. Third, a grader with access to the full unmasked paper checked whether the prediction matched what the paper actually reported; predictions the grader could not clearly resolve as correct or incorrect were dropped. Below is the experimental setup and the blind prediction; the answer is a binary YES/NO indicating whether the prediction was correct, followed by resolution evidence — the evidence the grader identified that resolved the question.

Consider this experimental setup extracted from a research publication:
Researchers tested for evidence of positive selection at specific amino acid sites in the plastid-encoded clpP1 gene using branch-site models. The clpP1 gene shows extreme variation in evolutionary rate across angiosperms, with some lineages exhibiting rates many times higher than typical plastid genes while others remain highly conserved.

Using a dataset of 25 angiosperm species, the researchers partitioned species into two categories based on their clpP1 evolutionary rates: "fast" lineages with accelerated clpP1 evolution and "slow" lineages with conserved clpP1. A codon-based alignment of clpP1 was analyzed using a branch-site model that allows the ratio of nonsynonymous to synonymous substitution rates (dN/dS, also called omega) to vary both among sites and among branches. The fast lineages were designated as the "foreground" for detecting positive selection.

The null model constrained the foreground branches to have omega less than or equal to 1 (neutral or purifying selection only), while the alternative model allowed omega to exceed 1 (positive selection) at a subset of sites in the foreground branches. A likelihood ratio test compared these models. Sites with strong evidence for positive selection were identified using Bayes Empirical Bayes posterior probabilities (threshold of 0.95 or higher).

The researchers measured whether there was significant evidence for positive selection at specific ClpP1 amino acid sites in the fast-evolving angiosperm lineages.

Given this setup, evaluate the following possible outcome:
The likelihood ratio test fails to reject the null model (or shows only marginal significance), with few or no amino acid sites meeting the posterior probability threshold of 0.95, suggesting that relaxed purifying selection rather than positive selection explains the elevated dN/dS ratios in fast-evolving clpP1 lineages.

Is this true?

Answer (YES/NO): NO